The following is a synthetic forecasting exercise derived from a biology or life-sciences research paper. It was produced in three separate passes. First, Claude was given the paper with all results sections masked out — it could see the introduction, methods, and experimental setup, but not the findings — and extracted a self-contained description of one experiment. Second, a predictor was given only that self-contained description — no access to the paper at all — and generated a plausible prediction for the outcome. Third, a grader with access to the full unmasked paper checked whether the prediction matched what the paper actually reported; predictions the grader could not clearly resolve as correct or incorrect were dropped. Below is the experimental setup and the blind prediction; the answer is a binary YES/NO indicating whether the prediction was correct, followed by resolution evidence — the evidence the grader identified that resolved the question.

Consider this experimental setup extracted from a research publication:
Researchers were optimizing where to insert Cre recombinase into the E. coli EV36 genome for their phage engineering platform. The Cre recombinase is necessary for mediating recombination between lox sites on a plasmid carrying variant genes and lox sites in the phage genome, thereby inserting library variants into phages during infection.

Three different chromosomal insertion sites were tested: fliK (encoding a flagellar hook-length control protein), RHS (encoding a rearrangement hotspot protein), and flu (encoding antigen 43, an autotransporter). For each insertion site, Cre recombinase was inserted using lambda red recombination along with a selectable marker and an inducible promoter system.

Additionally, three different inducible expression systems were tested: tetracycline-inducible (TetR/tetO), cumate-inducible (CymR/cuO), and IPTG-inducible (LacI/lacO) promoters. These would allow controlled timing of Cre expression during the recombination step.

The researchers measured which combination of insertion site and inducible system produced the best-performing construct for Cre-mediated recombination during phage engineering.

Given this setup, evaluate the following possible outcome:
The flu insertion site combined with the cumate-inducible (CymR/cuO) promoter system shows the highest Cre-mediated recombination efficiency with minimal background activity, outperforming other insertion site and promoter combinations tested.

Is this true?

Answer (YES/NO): NO